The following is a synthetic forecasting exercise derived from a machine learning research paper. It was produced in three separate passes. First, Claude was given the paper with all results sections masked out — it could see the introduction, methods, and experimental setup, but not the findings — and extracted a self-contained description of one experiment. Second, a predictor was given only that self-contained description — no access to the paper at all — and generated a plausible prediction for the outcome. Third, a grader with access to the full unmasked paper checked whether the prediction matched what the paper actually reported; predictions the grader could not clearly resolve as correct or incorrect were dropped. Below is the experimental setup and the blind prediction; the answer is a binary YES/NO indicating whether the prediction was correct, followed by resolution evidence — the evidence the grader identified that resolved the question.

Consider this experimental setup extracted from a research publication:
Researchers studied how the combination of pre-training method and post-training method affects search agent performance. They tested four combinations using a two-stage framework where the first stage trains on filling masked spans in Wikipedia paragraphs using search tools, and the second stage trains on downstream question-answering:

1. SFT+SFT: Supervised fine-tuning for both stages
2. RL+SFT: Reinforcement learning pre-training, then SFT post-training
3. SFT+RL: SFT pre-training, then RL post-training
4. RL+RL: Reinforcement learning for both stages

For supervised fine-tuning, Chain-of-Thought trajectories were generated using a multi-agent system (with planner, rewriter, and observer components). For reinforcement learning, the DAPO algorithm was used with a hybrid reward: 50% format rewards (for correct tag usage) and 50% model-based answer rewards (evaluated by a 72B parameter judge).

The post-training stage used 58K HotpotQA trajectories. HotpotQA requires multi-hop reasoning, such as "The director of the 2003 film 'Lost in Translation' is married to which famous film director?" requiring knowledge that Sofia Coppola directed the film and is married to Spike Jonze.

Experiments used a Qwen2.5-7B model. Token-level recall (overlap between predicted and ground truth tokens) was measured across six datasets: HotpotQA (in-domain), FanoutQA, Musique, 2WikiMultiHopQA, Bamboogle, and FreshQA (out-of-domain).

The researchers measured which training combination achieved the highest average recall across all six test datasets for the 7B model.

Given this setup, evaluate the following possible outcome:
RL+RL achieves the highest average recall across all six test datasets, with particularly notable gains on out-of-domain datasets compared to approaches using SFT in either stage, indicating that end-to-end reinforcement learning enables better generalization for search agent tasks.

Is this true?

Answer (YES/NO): NO